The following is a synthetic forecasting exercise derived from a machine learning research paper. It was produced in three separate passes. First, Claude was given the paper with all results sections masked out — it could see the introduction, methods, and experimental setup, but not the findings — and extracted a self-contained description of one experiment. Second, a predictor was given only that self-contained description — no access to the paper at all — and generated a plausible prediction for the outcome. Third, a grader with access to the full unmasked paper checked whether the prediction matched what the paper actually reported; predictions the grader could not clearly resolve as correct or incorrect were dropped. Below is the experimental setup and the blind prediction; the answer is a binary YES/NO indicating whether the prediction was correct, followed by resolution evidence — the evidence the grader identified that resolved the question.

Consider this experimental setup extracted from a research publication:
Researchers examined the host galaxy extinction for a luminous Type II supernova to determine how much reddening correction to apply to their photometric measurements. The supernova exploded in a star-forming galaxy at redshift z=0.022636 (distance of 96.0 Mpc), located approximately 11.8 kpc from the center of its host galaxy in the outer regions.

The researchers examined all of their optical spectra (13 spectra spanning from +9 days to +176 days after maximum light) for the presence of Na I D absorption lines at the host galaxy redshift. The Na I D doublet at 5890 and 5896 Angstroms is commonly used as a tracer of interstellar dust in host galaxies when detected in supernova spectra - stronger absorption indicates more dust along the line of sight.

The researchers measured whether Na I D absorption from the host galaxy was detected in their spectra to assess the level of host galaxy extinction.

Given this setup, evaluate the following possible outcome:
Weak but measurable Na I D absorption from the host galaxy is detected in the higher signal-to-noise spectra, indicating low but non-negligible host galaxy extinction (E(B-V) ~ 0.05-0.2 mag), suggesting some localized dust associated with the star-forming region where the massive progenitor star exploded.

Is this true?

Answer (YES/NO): NO